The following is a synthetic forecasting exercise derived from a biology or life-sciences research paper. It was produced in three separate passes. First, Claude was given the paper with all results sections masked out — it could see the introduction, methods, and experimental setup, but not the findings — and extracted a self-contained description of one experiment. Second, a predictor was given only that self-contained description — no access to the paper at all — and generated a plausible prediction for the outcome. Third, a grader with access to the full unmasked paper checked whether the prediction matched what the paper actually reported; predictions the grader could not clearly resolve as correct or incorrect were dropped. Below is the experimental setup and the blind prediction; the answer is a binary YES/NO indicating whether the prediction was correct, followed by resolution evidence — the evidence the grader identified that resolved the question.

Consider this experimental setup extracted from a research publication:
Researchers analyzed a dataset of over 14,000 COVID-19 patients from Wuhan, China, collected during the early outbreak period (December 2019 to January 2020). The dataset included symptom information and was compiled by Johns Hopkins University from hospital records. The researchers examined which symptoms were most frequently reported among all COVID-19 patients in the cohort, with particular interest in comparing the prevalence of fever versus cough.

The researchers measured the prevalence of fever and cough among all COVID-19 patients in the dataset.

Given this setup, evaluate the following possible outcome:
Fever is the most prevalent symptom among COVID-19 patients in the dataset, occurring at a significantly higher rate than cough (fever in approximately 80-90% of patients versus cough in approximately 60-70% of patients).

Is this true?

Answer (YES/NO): NO